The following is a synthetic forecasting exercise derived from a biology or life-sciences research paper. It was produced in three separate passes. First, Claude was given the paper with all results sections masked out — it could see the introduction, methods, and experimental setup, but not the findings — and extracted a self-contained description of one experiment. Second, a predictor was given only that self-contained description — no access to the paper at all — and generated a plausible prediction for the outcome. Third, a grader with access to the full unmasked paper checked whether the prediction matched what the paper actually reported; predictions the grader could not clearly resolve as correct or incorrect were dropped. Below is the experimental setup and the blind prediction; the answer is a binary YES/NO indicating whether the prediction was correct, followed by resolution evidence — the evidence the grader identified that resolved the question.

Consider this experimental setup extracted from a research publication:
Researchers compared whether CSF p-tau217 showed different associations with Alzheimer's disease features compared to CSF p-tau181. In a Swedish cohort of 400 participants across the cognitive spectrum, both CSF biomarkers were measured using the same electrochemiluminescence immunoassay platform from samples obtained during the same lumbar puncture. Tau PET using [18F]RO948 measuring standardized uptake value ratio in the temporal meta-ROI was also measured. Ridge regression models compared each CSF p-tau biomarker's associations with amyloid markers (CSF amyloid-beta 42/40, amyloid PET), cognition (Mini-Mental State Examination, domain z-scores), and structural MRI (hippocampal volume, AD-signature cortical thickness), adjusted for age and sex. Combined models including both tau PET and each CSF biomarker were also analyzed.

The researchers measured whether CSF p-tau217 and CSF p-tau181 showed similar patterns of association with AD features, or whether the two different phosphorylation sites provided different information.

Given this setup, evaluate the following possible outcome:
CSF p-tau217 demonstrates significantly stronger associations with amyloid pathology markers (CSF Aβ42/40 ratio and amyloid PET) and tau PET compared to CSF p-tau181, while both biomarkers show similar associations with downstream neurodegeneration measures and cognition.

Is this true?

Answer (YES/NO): NO